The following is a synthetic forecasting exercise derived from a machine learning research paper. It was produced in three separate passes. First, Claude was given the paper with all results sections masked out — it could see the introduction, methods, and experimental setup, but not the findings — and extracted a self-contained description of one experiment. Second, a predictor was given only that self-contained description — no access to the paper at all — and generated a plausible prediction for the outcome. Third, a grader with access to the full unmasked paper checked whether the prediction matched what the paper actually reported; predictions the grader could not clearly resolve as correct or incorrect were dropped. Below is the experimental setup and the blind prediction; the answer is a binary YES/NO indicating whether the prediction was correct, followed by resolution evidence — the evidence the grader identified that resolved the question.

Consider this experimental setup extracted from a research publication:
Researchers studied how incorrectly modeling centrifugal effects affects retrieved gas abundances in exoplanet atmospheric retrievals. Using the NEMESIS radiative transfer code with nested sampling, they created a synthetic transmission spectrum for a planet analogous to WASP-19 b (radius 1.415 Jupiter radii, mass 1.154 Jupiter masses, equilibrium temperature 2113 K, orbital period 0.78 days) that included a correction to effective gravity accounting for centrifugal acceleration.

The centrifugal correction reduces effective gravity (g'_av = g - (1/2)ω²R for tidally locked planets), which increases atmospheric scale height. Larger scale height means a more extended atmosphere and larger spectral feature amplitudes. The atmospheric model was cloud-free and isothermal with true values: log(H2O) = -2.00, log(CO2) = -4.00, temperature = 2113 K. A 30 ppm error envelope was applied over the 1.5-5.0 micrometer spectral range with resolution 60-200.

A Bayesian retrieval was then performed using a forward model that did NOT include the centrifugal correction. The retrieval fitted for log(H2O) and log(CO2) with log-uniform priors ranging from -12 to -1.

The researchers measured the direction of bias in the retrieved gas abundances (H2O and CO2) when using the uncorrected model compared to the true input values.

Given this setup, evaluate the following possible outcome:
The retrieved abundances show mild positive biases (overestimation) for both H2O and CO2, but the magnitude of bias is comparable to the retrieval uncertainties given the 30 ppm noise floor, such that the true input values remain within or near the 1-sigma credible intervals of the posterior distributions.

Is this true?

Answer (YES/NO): NO